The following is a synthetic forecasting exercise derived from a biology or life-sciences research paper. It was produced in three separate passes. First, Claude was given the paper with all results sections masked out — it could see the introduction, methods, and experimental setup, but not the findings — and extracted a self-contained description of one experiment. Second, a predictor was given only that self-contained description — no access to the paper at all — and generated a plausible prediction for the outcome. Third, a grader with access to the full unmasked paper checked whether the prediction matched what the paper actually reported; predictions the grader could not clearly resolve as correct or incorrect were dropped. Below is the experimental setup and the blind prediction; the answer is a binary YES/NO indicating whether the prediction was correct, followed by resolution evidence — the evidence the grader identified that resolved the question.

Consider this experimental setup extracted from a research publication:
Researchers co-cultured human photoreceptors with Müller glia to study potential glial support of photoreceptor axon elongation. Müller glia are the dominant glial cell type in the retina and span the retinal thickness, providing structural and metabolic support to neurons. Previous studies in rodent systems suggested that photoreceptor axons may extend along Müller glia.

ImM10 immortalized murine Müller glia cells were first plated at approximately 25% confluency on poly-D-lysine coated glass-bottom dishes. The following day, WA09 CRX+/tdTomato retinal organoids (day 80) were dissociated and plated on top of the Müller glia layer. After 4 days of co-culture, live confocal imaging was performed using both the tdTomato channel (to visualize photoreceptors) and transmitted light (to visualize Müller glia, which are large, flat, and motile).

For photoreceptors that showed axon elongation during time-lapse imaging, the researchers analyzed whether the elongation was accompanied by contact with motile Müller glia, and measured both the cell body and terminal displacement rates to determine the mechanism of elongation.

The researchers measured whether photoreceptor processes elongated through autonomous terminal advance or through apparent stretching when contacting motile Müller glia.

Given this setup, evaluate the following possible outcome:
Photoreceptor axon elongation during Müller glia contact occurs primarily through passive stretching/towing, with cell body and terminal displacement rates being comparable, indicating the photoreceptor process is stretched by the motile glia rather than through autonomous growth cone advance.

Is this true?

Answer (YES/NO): YES